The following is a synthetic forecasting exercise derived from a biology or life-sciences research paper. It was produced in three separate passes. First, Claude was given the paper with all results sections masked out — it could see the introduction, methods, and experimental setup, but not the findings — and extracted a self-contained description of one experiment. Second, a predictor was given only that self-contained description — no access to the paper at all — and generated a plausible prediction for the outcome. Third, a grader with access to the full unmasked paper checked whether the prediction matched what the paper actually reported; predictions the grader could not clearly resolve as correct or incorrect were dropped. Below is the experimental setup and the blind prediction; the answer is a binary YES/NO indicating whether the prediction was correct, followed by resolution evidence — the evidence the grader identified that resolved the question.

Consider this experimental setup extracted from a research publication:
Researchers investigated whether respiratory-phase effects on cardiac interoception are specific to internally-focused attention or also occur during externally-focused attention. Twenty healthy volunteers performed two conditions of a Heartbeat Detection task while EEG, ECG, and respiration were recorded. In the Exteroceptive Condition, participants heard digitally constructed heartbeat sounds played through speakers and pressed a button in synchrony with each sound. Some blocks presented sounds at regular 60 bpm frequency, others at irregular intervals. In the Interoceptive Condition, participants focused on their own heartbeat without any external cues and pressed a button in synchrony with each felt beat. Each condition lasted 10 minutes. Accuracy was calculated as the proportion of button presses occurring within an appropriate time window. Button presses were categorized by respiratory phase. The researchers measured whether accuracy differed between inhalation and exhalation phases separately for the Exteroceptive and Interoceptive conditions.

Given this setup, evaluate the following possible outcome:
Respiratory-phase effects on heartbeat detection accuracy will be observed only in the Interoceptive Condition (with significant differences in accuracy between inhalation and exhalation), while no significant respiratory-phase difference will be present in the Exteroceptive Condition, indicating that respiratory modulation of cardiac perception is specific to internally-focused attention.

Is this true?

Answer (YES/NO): YES